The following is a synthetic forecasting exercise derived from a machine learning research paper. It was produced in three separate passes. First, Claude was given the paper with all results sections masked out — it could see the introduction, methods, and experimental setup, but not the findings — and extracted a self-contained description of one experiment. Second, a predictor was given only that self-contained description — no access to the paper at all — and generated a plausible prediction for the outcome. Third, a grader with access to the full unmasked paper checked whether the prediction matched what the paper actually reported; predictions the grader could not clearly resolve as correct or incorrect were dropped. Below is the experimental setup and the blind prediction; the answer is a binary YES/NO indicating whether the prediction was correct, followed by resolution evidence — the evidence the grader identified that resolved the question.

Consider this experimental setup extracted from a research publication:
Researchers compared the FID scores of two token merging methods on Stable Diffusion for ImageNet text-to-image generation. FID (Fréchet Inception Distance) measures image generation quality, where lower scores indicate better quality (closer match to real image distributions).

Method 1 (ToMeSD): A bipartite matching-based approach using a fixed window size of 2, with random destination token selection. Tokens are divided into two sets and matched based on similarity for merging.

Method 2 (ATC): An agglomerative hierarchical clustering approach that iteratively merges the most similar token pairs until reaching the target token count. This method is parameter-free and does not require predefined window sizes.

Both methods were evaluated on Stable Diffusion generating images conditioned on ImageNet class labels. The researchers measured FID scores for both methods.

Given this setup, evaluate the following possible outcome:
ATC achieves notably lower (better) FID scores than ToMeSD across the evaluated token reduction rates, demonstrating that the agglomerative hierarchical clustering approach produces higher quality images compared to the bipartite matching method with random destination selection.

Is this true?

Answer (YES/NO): NO